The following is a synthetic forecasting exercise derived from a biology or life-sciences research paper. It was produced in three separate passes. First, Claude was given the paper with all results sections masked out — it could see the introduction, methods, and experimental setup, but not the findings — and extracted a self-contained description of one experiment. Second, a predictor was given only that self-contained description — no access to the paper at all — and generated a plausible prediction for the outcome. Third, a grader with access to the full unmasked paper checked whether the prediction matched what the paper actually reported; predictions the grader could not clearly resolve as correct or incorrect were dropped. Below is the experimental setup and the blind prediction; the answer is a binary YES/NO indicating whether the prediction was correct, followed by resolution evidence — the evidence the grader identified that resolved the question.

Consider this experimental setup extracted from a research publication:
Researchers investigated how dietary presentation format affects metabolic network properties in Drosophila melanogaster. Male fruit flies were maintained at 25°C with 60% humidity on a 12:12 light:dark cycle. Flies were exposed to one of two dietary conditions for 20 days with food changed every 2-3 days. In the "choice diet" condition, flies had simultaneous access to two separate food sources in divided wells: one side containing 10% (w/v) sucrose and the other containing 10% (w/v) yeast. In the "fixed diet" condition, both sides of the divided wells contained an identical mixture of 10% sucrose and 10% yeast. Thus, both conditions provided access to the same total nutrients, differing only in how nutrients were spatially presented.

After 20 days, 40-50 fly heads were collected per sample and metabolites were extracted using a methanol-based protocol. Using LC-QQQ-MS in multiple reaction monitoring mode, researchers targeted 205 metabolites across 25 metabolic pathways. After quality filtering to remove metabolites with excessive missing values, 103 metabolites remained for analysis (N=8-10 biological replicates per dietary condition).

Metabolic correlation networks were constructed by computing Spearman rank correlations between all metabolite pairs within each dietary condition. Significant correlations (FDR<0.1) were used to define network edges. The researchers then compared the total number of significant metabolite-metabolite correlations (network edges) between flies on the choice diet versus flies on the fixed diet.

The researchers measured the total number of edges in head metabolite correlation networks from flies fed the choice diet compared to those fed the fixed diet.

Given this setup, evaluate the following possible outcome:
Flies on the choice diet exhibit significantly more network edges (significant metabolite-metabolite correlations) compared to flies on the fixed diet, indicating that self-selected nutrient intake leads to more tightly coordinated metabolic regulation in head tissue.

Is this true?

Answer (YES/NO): NO